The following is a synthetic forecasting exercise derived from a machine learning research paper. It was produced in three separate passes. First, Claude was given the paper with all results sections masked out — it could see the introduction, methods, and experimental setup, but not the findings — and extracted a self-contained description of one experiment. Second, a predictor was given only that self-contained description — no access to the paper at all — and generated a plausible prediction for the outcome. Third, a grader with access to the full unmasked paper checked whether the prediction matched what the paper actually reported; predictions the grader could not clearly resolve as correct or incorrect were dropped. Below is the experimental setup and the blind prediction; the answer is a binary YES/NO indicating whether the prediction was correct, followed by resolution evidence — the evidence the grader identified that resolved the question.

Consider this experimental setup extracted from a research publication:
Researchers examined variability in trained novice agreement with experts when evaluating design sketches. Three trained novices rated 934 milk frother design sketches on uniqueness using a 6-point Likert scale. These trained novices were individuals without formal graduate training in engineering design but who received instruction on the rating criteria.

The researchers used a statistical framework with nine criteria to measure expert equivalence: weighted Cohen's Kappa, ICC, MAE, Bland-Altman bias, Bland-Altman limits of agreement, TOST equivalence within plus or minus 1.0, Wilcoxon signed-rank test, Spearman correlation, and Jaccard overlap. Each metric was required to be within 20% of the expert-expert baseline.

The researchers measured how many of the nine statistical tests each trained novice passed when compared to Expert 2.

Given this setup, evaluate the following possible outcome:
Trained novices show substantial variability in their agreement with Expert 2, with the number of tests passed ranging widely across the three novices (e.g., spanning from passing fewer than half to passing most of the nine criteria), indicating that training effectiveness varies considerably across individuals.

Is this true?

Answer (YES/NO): YES